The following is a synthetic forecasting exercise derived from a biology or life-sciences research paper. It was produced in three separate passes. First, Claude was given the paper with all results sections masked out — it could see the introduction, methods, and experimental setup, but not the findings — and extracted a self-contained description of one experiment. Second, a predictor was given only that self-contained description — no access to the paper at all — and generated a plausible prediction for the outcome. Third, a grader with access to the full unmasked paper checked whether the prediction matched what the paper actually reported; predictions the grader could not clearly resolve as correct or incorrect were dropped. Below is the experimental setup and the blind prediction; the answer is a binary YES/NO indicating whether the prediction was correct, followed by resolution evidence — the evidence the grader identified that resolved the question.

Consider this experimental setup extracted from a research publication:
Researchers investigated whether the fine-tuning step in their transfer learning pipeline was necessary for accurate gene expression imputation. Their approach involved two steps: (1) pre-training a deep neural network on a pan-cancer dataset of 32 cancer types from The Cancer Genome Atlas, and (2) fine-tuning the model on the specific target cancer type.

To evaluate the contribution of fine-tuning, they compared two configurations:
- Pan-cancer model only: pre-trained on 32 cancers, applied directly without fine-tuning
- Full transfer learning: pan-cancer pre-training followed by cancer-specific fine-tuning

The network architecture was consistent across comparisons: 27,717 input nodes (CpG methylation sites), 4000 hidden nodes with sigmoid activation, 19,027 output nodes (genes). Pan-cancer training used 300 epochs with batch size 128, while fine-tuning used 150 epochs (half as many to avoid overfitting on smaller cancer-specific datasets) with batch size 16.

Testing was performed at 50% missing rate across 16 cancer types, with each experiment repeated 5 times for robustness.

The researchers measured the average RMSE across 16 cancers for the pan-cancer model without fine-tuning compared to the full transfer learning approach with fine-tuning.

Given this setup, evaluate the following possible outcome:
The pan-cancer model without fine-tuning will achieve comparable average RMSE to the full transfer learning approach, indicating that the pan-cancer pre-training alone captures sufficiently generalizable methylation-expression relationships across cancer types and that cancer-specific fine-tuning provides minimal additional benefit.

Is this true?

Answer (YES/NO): NO